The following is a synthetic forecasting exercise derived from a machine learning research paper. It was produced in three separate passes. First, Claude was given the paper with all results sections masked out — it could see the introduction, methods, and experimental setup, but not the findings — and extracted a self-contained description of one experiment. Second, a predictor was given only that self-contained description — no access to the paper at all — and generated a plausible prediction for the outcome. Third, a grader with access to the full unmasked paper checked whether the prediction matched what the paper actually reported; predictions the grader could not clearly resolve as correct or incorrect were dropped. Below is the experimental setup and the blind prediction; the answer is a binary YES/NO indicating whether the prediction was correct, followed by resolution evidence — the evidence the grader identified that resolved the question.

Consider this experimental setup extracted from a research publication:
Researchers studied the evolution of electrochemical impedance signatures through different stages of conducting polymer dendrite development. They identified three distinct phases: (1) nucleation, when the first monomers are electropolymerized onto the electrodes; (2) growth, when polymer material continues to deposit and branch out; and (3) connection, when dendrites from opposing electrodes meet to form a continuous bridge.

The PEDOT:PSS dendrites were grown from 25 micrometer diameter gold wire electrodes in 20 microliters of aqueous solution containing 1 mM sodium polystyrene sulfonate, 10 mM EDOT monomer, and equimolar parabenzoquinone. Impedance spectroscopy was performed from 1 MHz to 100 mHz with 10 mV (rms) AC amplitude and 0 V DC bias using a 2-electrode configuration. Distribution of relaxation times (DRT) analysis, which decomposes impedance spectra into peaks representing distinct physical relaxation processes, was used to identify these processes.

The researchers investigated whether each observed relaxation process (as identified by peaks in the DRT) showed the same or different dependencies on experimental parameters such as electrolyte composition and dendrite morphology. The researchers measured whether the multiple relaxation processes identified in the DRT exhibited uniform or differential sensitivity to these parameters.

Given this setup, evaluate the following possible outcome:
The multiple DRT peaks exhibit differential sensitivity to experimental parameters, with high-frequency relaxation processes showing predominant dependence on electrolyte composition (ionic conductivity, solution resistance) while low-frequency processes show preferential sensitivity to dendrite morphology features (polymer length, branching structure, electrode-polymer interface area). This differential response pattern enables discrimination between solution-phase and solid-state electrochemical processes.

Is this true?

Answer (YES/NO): YES